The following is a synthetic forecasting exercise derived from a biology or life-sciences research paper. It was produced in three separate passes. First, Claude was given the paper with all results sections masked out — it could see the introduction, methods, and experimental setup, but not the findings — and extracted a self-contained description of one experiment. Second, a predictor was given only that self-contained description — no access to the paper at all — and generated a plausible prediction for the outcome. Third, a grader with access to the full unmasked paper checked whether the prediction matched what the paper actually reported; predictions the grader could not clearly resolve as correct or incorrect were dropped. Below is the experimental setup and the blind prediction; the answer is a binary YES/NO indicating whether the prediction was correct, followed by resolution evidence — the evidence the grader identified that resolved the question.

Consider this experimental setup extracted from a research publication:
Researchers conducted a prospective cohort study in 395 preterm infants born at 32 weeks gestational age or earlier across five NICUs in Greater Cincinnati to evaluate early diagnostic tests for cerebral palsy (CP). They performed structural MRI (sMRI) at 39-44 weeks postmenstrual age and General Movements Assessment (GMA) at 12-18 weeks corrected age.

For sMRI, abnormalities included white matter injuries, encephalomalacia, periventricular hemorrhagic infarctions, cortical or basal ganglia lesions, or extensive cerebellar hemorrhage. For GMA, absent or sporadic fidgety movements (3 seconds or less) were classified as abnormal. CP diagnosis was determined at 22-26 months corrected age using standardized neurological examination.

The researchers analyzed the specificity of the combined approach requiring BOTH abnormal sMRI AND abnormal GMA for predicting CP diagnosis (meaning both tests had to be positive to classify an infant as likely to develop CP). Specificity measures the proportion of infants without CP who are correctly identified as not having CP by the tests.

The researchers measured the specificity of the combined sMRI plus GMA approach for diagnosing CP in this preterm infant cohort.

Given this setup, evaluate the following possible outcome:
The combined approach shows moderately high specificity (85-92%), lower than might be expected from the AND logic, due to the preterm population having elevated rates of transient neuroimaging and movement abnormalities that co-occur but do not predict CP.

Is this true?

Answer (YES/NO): NO